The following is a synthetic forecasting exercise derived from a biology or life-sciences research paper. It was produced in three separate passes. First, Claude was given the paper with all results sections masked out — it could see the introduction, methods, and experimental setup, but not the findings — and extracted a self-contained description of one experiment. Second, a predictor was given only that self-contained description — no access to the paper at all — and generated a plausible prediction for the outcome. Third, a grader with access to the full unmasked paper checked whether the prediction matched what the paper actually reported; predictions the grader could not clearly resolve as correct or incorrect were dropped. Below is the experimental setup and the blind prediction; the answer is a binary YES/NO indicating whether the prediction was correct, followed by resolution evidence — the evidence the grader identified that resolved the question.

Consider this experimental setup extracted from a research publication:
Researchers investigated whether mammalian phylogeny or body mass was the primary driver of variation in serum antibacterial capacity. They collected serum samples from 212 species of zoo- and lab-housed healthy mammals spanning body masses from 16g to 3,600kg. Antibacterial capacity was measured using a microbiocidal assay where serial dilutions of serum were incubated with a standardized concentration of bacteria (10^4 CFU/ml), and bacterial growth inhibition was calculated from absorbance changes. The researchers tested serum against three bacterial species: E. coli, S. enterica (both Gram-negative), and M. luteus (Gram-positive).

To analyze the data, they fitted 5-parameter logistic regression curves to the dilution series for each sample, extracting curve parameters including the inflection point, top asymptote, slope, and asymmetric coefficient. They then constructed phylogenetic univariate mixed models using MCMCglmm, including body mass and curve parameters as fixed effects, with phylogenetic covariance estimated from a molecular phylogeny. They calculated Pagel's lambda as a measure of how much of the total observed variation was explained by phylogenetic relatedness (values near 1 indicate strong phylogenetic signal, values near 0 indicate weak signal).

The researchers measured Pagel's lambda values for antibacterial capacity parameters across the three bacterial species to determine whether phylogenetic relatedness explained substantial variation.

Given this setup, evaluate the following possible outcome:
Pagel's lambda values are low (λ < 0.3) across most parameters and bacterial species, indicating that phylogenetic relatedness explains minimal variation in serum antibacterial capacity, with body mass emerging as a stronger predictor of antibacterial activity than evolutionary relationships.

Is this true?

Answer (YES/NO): YES